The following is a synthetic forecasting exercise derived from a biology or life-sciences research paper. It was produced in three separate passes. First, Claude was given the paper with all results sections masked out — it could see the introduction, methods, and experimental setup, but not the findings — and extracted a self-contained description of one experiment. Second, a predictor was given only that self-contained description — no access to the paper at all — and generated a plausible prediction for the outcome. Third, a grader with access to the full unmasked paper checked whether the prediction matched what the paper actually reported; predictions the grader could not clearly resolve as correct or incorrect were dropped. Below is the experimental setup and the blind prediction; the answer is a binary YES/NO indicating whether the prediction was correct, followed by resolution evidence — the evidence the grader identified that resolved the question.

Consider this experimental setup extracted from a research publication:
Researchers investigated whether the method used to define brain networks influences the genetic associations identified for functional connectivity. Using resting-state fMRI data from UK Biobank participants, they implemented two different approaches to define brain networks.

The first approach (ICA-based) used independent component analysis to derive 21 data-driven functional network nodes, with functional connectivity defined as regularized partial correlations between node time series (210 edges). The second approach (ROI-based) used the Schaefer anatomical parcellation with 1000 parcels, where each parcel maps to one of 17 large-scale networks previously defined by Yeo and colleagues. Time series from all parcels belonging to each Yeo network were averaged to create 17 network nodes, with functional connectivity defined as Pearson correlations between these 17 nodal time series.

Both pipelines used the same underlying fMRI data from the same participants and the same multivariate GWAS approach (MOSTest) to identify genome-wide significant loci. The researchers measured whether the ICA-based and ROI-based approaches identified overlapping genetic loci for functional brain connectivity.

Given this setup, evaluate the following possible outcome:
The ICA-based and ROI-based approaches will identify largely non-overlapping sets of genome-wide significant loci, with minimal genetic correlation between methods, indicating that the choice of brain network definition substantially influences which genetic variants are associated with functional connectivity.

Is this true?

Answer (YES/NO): NO